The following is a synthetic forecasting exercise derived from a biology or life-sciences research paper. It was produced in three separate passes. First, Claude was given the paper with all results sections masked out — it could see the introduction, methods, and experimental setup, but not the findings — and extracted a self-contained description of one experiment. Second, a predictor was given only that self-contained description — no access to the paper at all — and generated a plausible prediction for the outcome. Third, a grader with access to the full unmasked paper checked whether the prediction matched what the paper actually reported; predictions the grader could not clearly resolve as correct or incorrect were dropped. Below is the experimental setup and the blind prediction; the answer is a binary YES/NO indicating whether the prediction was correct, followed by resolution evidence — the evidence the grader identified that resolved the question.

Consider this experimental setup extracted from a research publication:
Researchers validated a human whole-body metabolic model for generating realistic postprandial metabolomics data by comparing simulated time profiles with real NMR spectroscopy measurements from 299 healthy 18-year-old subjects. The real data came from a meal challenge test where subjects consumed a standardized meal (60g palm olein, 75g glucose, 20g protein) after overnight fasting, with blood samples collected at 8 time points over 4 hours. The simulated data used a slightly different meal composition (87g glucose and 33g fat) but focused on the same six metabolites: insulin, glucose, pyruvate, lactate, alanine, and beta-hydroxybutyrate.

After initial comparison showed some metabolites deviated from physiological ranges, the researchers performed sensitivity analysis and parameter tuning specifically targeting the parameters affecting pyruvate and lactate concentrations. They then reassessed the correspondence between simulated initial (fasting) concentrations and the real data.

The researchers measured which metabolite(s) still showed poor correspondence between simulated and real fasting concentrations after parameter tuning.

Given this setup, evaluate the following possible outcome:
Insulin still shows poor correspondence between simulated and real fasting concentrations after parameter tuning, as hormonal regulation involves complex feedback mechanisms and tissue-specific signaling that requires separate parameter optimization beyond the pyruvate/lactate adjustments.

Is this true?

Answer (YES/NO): NO